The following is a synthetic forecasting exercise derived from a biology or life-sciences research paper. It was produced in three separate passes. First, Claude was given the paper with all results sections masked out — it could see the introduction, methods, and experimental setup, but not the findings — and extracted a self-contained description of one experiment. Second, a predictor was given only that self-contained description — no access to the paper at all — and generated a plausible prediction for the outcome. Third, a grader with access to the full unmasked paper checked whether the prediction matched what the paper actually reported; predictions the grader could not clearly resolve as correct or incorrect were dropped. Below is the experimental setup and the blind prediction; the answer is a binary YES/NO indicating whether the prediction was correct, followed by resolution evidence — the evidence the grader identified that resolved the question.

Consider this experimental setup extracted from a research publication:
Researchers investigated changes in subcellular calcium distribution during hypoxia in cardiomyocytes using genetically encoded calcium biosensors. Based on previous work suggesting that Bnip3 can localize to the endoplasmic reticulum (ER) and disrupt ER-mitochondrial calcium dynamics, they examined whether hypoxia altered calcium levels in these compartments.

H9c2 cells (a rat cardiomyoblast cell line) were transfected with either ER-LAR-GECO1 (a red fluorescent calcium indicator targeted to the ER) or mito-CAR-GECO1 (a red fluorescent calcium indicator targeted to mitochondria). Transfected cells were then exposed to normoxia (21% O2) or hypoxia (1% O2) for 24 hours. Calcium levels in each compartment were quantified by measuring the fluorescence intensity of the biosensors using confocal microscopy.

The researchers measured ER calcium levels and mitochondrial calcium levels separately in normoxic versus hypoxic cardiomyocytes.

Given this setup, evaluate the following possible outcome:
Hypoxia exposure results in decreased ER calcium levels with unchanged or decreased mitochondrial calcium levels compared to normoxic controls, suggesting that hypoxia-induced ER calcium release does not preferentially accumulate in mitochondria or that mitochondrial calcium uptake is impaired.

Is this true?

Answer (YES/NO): NO